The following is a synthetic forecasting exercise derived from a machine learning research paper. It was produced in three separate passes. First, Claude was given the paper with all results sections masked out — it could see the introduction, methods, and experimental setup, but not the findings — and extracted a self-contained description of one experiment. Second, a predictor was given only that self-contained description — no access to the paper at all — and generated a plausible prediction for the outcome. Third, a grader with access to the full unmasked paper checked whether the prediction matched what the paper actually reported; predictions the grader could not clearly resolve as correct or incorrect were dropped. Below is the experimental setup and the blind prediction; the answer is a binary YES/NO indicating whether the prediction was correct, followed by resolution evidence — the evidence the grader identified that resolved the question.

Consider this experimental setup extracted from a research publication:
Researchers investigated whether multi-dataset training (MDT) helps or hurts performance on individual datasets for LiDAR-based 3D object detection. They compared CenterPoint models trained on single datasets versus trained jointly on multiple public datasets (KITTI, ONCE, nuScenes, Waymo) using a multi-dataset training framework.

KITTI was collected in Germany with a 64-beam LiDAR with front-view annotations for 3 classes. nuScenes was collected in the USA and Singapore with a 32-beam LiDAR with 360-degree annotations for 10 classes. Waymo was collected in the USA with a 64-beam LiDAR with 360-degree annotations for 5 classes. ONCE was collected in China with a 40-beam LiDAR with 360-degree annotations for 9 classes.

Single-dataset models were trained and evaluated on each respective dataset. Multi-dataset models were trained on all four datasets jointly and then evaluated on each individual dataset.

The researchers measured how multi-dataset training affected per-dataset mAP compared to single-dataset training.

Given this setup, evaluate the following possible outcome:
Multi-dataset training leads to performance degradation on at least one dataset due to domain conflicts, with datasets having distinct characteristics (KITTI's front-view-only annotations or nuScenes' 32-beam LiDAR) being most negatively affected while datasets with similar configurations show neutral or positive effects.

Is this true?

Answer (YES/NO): NO